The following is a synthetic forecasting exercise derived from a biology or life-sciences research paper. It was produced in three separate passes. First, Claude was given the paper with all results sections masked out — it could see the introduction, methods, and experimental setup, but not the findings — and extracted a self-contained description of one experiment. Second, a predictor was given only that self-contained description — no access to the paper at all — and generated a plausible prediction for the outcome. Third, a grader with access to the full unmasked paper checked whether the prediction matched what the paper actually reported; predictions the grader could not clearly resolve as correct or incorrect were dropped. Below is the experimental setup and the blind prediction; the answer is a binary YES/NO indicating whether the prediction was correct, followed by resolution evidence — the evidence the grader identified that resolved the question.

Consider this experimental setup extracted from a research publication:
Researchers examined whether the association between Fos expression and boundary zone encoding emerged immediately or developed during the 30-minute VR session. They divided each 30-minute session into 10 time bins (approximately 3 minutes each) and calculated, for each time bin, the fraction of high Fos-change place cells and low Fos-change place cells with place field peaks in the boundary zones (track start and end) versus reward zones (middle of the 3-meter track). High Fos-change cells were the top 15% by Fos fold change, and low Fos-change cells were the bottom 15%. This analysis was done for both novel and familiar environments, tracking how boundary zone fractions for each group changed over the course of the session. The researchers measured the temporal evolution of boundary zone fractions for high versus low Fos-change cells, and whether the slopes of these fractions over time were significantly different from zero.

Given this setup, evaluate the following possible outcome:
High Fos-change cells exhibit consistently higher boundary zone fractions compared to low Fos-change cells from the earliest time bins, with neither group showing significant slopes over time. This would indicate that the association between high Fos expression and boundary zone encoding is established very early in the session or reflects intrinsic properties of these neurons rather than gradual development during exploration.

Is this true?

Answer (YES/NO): YES